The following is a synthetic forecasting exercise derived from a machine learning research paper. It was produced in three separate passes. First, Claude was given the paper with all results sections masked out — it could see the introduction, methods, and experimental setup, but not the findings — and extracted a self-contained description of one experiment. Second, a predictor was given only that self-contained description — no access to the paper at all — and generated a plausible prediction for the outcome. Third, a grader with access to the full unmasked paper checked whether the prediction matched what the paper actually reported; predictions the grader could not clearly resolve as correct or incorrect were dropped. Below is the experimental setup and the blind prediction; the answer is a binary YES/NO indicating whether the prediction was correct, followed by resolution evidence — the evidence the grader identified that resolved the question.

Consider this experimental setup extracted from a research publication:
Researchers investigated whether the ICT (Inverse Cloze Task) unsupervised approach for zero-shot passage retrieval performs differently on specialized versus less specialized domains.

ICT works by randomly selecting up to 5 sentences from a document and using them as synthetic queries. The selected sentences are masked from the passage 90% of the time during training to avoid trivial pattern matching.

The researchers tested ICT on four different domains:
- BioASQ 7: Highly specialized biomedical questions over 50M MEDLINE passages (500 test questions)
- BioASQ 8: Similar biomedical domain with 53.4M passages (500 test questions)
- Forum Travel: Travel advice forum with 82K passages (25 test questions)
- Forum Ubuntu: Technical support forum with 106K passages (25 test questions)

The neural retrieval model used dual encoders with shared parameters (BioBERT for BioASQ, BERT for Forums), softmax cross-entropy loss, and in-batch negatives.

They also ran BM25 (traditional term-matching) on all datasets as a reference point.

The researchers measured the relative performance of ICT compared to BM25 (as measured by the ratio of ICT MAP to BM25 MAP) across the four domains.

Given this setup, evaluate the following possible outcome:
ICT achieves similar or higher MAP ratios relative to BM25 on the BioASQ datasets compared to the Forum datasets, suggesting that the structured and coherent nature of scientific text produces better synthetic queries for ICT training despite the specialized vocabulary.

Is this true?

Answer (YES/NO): NO